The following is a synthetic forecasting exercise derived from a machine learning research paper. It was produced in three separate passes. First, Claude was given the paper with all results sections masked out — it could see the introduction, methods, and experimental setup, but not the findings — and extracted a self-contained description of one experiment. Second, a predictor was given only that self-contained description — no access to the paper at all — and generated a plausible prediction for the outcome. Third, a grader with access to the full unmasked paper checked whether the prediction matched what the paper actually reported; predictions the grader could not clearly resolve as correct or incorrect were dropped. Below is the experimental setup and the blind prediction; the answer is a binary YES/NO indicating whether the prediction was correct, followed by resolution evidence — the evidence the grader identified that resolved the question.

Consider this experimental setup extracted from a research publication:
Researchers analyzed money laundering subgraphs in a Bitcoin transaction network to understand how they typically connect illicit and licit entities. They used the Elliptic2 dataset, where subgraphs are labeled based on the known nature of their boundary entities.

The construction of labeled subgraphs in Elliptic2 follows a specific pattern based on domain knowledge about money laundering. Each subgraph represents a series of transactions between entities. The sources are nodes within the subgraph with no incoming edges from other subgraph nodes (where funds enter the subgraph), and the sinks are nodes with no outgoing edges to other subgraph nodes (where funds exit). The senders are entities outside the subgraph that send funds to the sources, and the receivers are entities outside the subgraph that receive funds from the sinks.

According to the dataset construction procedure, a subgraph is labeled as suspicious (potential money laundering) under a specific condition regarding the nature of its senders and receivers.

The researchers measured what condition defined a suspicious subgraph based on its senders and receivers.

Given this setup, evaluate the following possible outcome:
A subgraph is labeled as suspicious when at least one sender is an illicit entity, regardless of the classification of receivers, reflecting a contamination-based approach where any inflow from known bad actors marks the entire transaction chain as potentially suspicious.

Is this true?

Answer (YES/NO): NO